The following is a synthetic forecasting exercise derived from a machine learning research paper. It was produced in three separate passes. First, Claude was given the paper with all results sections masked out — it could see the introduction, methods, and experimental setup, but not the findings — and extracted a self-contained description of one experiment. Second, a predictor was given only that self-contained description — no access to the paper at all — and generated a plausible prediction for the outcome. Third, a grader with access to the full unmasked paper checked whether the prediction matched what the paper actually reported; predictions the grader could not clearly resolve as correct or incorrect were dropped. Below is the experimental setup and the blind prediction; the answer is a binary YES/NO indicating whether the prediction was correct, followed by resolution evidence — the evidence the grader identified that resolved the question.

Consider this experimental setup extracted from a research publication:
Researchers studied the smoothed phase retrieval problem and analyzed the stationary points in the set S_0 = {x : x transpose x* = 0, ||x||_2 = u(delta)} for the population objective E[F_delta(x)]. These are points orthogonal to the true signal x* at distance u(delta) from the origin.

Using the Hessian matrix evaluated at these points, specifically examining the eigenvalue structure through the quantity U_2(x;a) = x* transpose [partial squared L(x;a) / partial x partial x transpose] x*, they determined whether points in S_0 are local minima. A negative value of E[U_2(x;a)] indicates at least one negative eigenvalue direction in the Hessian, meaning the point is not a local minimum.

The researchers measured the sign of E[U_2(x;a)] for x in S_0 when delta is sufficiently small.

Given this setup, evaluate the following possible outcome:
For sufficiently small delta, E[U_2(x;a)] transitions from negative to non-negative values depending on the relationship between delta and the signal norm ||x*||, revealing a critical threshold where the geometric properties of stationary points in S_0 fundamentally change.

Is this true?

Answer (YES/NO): NO